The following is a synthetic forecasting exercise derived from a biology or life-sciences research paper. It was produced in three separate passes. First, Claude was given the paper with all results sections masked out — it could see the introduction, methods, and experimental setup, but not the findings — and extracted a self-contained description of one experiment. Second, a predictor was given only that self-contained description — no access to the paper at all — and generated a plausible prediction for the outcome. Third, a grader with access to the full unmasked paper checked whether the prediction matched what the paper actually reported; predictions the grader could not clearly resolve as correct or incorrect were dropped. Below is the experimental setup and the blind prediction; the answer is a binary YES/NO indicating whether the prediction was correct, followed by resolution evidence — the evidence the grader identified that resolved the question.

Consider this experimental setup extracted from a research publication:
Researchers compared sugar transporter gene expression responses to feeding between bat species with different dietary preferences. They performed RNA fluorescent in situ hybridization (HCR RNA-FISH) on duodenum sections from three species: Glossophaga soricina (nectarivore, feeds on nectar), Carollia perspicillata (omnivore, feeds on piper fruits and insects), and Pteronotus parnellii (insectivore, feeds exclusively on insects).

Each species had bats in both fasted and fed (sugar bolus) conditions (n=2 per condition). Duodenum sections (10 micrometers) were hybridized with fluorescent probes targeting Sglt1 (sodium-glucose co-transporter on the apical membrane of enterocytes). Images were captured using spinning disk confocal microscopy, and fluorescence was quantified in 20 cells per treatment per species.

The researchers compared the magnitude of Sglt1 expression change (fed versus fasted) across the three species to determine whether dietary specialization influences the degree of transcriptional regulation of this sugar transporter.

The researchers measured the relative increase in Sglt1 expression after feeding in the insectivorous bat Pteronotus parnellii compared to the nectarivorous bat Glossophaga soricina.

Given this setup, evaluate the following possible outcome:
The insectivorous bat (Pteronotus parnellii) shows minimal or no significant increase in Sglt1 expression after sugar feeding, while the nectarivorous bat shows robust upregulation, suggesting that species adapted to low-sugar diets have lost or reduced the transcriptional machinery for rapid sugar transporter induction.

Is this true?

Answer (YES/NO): NO